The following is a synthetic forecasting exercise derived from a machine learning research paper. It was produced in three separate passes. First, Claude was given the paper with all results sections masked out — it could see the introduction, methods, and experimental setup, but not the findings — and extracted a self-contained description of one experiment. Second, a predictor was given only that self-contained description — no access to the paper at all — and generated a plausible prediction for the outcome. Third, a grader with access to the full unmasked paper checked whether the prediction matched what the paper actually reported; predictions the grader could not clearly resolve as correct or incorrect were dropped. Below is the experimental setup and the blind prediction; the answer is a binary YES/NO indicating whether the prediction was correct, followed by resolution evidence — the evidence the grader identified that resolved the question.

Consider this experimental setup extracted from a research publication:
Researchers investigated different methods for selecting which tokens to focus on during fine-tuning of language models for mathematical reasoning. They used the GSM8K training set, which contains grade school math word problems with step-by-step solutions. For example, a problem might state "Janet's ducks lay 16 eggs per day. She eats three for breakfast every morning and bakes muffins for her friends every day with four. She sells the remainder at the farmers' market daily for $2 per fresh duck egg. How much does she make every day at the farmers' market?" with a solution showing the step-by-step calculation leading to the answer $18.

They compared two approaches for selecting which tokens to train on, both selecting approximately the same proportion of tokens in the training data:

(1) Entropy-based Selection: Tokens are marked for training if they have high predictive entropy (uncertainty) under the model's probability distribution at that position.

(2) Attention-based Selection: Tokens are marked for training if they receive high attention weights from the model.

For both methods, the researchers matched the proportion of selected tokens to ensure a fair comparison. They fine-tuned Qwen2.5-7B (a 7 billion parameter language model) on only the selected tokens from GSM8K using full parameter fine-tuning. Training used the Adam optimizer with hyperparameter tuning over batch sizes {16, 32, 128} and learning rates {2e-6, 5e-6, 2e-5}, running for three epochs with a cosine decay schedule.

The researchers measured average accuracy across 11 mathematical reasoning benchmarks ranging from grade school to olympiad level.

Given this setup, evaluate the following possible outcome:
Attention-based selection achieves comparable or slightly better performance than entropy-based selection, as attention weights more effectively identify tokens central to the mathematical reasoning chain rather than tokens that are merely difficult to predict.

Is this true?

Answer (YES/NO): YES